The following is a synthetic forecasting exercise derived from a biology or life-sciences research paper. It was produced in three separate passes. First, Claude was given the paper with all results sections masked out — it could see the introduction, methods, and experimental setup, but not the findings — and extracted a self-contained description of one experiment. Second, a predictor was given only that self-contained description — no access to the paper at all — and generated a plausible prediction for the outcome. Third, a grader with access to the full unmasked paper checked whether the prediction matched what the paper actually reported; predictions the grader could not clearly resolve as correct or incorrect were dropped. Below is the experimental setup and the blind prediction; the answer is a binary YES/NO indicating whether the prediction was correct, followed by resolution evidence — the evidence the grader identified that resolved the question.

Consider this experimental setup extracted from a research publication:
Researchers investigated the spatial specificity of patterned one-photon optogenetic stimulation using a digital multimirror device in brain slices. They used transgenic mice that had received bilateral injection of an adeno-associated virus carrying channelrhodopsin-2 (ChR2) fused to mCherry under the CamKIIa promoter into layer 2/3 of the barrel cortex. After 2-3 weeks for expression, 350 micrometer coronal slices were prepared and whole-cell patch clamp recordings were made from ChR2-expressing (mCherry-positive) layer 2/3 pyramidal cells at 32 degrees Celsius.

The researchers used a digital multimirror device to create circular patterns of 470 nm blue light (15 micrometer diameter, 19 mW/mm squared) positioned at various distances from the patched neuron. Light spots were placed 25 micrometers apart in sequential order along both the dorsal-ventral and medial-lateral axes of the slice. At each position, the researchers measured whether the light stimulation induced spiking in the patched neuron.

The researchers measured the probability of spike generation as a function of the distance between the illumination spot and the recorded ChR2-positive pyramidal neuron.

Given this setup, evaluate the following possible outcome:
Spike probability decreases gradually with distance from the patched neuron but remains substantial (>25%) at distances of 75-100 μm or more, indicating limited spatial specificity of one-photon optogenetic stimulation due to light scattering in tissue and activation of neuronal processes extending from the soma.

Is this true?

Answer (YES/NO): NO